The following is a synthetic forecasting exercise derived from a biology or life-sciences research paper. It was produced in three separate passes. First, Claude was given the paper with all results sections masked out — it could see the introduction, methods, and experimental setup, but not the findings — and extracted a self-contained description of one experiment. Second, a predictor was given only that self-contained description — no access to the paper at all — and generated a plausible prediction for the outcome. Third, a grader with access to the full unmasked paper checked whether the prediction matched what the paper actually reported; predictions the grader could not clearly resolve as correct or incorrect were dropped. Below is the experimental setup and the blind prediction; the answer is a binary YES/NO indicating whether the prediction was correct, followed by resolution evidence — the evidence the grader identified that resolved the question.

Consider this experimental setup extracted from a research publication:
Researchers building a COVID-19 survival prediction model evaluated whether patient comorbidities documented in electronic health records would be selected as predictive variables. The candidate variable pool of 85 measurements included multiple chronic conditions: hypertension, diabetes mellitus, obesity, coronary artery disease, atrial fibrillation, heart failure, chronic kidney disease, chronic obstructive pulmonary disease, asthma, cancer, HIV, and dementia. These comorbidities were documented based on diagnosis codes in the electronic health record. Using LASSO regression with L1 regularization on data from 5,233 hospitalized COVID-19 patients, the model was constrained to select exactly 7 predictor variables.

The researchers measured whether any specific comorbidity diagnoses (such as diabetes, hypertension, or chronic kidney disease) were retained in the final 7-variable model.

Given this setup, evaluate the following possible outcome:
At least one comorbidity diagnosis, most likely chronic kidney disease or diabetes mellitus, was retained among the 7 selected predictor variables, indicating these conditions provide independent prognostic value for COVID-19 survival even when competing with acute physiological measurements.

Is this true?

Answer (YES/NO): NO